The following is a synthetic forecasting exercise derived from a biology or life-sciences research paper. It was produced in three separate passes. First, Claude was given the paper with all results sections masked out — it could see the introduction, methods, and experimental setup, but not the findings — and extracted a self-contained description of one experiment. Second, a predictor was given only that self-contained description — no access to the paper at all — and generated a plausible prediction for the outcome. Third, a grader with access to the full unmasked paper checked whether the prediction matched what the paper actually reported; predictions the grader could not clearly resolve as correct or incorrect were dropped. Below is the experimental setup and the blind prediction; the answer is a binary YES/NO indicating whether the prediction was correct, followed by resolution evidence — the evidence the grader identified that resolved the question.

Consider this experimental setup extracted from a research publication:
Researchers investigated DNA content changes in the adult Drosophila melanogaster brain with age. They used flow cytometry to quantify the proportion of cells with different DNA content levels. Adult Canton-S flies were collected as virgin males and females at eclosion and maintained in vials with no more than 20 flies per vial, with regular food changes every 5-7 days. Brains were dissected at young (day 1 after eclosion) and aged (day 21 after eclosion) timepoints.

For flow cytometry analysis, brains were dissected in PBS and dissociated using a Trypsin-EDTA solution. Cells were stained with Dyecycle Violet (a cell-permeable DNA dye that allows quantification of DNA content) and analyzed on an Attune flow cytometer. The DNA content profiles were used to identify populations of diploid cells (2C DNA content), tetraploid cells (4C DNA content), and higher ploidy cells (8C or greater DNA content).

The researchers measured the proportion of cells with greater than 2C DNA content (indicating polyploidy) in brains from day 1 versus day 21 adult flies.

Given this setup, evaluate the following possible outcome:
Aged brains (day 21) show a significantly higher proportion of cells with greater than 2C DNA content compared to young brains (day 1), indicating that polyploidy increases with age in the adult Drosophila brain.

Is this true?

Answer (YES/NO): YES